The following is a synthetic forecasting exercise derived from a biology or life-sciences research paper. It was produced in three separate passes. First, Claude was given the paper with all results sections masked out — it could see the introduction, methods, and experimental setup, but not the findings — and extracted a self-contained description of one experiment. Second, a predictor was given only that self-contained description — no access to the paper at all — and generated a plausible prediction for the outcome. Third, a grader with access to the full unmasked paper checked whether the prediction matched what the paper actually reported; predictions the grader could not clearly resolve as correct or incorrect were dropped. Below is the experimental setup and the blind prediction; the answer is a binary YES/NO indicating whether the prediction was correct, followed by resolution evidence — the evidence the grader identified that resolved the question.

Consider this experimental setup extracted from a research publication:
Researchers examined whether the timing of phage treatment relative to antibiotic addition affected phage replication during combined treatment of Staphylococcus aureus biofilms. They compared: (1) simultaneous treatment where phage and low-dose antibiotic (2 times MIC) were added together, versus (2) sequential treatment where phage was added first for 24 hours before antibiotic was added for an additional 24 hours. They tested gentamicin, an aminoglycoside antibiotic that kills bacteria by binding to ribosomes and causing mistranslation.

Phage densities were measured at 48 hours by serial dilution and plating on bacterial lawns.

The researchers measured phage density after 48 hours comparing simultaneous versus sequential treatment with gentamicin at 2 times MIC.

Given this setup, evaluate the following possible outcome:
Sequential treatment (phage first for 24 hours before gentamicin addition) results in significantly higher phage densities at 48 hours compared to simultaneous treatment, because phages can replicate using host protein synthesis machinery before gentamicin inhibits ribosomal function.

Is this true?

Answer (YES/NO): YES